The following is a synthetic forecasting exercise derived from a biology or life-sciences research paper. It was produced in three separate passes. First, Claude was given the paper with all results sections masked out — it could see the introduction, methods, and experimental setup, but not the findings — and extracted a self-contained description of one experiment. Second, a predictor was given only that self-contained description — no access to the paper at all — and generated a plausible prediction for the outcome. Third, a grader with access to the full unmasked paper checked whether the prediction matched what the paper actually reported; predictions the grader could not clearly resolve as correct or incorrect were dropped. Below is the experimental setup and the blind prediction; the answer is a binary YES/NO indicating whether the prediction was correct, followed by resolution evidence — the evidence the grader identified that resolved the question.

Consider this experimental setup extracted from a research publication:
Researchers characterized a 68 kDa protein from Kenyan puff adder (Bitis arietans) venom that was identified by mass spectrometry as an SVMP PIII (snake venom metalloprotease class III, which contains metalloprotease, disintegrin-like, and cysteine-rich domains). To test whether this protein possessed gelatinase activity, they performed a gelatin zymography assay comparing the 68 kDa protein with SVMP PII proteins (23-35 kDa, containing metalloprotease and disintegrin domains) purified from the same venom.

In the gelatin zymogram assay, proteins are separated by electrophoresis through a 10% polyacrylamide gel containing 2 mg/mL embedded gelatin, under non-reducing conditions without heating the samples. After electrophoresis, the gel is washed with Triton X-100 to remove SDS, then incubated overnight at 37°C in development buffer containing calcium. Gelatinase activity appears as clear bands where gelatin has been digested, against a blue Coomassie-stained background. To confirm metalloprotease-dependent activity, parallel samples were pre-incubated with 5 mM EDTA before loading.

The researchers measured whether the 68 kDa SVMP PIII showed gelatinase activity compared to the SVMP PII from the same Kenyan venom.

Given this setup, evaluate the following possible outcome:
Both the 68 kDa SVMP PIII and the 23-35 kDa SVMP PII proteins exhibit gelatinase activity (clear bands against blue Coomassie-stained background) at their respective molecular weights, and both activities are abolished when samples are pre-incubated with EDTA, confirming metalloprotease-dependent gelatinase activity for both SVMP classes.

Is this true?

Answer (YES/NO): NO